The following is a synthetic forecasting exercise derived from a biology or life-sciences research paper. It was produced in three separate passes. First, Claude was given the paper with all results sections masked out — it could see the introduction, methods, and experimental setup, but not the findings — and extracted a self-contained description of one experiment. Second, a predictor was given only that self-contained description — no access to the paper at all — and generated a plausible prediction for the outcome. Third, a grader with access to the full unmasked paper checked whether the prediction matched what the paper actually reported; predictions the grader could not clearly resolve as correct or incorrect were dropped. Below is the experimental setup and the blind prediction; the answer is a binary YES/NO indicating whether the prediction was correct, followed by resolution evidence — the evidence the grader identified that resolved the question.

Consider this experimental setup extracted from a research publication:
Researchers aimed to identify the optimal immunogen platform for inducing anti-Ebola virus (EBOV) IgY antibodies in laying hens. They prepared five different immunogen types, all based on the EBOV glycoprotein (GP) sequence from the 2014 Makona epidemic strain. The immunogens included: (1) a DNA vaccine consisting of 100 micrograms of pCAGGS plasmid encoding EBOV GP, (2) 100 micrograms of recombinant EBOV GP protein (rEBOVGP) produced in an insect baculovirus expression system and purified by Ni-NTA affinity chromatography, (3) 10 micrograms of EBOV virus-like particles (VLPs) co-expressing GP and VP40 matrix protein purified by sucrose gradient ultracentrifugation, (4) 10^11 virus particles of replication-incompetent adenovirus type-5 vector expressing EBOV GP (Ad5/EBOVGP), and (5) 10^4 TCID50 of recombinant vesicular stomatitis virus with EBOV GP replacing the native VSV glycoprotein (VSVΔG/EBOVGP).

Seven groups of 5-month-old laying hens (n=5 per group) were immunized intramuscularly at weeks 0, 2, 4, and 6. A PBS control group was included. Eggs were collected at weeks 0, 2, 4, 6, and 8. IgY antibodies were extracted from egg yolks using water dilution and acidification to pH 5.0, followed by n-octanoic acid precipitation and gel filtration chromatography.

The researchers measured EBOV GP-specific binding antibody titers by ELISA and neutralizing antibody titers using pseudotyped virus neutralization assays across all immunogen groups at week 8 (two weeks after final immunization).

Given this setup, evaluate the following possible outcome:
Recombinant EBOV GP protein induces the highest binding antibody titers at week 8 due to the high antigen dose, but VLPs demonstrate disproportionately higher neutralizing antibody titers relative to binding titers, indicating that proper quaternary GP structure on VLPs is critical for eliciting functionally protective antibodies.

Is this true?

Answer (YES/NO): NO